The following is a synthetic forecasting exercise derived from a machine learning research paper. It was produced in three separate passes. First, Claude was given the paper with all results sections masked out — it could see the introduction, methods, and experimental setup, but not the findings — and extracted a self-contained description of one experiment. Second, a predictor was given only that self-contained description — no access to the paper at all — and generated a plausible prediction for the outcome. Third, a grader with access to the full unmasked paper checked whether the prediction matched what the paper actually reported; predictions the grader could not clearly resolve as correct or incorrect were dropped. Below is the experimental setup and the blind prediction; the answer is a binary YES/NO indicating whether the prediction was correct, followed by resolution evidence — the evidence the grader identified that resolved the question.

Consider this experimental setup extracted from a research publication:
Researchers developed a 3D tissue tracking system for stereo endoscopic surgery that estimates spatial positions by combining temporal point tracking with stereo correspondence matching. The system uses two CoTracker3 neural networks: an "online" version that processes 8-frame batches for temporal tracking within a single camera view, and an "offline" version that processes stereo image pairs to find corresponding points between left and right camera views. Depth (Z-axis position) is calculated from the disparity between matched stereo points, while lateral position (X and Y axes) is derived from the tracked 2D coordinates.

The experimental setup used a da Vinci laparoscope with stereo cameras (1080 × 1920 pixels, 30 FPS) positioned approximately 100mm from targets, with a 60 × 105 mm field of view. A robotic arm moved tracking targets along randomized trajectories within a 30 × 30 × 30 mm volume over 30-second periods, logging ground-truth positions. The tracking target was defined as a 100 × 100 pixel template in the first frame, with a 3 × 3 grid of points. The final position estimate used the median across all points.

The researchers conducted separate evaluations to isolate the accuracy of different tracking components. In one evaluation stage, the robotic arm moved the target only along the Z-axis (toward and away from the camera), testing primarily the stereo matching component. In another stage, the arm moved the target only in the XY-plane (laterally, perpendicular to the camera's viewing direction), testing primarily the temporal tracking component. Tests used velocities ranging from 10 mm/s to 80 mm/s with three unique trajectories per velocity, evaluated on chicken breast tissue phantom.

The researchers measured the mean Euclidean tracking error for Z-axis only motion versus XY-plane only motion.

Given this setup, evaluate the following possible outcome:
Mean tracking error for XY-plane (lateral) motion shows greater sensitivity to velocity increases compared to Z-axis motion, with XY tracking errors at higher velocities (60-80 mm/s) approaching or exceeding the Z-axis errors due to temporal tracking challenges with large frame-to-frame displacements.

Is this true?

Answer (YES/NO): YES